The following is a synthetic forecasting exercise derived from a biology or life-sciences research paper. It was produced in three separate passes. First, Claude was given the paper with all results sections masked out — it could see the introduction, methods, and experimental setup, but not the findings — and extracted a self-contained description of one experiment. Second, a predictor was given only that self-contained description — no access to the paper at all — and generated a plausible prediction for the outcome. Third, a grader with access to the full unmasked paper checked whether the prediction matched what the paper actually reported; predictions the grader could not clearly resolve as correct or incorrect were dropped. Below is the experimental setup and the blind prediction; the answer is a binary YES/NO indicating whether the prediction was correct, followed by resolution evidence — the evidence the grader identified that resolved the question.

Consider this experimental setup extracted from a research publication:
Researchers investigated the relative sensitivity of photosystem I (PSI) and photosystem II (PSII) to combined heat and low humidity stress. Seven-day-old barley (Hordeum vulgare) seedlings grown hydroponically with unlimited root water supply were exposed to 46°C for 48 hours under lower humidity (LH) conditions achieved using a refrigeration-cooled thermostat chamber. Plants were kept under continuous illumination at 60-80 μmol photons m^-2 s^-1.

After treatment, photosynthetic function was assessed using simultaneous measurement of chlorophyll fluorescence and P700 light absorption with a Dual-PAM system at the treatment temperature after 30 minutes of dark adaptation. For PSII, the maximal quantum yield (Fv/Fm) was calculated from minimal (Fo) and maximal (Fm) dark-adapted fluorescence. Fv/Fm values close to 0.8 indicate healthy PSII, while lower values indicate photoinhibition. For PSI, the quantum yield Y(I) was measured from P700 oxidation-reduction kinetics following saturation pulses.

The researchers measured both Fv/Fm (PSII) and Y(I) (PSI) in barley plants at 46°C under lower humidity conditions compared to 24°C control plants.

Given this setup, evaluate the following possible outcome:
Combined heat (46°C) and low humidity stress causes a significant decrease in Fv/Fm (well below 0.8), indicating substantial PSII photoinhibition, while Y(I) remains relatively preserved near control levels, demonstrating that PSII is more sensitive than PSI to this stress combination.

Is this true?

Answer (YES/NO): NO